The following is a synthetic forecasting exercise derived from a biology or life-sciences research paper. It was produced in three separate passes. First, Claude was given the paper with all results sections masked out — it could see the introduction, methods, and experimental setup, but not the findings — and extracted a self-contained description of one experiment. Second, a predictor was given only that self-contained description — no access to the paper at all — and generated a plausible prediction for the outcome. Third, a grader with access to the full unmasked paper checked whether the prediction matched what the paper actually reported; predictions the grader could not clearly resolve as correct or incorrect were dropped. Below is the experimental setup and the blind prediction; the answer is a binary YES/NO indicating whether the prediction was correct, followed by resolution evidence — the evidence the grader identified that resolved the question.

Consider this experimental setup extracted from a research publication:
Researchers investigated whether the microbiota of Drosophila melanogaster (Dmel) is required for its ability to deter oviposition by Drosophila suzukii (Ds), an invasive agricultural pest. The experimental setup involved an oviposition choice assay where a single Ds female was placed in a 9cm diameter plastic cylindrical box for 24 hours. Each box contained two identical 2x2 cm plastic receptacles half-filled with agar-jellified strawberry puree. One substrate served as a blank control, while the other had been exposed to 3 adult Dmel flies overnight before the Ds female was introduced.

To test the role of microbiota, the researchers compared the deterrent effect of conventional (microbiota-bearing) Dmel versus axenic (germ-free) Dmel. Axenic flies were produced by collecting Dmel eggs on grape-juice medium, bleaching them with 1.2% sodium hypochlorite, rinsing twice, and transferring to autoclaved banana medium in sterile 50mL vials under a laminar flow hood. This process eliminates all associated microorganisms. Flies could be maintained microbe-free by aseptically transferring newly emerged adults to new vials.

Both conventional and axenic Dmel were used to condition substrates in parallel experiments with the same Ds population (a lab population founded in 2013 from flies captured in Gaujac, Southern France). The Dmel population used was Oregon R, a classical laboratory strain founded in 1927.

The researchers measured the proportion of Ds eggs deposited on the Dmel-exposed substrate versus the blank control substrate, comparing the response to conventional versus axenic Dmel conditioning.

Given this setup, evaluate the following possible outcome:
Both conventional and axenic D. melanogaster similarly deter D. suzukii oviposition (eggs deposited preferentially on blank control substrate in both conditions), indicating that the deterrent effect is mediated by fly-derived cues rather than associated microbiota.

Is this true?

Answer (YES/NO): NO